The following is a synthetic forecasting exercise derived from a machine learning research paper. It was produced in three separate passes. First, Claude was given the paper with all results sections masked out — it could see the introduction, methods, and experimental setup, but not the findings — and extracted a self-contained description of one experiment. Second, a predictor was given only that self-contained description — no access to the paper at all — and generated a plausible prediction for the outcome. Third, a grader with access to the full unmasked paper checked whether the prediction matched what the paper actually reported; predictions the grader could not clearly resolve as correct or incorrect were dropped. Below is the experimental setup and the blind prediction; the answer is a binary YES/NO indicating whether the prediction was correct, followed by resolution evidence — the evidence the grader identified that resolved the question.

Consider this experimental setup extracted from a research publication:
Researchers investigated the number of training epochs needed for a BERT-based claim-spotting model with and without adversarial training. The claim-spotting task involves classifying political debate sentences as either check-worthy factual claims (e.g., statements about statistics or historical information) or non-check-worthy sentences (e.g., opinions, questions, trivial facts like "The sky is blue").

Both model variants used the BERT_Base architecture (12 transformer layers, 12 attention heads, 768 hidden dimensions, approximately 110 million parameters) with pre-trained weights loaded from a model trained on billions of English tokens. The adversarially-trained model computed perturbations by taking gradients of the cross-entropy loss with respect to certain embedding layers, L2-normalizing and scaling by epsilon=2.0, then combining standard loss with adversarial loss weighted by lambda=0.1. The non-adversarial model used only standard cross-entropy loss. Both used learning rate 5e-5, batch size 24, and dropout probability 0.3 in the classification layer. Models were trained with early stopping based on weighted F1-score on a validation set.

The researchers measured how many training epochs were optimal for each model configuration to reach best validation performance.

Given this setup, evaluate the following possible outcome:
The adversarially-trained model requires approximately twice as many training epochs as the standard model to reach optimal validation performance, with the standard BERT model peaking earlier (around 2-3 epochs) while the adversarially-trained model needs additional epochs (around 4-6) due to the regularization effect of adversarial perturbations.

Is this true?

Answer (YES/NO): NO